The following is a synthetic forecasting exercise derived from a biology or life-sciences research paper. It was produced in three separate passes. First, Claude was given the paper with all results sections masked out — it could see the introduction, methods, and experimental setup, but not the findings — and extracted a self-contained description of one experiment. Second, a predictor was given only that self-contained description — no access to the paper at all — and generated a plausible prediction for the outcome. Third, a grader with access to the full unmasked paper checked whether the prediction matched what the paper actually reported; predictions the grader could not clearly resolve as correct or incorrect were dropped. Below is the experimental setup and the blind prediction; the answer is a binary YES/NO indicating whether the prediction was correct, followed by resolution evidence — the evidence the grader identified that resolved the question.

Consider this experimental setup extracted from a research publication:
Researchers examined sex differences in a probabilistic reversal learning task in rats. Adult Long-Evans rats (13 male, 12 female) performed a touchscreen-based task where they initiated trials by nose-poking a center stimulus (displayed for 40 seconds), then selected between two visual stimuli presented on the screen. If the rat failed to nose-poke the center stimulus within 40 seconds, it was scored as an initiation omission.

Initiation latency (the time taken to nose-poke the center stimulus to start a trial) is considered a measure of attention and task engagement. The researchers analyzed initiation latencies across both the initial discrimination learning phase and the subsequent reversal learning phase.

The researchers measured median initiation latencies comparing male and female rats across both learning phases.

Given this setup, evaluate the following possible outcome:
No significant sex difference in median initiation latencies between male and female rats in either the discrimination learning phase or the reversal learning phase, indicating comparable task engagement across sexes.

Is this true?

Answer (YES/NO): NO